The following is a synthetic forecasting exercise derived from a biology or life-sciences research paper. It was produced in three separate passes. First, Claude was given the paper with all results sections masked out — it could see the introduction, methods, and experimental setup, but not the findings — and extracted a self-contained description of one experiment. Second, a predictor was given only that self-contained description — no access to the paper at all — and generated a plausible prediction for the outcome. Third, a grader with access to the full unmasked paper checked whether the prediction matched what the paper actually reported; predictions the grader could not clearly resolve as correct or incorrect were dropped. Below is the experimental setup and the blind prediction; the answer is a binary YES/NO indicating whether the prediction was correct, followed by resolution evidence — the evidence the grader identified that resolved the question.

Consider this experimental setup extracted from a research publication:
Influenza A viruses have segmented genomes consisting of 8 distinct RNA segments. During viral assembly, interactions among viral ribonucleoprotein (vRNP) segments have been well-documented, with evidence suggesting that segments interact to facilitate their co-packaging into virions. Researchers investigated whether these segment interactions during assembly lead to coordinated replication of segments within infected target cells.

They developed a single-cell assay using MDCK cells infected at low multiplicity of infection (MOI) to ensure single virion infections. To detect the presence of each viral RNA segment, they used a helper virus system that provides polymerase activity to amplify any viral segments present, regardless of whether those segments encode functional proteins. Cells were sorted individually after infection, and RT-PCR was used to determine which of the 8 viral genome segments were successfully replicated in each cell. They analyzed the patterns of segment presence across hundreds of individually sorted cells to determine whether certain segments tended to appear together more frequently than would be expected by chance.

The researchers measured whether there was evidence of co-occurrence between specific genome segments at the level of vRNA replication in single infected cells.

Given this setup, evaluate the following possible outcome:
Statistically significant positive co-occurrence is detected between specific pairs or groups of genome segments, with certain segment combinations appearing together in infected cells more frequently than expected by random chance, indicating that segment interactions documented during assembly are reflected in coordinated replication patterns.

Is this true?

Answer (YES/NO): NO